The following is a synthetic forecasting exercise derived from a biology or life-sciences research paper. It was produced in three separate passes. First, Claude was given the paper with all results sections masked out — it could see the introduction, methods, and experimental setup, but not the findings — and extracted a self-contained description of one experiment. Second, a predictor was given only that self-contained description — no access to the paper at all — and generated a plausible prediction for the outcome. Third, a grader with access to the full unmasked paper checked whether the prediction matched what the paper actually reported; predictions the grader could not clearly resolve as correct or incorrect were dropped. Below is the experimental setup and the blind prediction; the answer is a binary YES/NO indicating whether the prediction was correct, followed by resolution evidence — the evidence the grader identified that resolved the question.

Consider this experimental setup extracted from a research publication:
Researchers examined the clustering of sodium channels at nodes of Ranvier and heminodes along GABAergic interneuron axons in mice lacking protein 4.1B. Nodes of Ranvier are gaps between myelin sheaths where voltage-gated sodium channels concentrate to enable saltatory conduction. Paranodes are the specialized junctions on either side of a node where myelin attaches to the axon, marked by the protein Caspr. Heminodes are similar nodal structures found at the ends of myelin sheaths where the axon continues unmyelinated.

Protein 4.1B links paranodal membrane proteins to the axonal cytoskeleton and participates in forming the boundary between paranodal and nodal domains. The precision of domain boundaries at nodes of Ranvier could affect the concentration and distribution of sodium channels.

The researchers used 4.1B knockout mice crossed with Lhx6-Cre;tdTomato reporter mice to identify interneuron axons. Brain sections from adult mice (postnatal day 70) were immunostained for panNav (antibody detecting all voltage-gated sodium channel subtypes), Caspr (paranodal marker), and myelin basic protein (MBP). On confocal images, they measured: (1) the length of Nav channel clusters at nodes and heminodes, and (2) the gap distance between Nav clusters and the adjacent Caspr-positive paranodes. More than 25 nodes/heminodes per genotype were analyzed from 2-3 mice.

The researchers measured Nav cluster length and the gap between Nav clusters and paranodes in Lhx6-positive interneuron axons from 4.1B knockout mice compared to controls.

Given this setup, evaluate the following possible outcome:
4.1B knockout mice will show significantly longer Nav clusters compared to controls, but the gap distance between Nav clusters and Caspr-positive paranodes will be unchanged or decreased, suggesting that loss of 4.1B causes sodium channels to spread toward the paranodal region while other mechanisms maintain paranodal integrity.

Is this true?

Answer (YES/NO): NO